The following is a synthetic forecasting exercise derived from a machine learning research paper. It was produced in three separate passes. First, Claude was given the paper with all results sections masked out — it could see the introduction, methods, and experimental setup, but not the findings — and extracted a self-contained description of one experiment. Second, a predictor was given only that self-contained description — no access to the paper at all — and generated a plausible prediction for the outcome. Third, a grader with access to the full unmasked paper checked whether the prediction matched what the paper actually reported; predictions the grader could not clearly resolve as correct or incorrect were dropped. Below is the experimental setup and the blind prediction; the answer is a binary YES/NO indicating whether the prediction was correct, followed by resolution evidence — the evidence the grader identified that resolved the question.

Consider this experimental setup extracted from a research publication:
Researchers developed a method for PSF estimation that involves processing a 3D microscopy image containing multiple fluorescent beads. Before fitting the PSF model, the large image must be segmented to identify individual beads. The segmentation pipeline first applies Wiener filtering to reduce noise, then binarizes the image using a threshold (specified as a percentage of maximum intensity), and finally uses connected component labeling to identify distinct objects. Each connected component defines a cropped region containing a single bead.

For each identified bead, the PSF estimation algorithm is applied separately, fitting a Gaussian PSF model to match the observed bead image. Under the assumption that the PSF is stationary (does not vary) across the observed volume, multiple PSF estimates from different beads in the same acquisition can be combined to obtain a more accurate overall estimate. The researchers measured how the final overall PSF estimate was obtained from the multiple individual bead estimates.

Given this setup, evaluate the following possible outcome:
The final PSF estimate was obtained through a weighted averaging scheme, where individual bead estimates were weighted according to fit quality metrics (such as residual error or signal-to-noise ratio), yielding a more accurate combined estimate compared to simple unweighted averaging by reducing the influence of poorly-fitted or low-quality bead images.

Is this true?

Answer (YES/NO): NO